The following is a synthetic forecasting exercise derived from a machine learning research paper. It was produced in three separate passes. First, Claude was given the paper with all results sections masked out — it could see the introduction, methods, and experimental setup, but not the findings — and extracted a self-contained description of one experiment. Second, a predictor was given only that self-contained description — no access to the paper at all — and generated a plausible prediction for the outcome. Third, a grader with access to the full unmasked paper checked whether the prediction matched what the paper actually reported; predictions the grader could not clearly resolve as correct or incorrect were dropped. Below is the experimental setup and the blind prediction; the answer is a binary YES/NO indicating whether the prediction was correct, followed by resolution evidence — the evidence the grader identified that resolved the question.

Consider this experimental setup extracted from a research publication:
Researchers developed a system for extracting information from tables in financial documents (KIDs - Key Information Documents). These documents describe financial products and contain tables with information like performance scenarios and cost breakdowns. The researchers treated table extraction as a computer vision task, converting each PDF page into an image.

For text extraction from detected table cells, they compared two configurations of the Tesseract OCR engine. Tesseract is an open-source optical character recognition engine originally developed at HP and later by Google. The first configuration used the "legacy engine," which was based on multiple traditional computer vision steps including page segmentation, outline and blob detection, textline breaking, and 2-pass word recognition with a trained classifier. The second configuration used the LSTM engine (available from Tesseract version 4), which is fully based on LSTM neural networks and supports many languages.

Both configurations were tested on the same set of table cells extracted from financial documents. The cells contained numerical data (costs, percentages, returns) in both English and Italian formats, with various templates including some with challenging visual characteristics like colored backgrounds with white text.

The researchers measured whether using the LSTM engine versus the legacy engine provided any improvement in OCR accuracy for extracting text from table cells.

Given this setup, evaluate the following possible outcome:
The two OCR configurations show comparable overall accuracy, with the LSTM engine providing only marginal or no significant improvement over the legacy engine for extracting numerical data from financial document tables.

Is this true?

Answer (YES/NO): YES